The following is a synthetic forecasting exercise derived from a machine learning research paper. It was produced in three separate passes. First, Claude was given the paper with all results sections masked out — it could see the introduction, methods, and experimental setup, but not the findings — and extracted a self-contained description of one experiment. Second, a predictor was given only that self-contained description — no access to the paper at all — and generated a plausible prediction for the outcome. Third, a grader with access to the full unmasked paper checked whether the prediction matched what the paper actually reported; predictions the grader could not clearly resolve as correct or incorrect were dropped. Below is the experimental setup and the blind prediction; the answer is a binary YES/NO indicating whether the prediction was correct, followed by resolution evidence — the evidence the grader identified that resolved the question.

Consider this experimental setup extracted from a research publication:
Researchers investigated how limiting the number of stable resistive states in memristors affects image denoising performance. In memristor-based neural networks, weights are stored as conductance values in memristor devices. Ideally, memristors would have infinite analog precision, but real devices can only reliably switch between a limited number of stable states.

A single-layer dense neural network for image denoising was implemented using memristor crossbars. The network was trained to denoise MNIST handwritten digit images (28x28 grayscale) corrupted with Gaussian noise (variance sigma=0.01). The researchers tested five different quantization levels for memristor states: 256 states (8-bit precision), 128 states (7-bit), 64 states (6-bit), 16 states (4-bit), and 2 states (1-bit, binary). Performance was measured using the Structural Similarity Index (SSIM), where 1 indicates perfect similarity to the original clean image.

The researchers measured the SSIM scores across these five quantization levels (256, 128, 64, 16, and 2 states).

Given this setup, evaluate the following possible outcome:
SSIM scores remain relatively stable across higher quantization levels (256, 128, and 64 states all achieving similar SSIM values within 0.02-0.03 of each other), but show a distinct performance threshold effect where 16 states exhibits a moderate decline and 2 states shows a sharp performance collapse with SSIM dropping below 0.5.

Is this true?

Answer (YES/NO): NO